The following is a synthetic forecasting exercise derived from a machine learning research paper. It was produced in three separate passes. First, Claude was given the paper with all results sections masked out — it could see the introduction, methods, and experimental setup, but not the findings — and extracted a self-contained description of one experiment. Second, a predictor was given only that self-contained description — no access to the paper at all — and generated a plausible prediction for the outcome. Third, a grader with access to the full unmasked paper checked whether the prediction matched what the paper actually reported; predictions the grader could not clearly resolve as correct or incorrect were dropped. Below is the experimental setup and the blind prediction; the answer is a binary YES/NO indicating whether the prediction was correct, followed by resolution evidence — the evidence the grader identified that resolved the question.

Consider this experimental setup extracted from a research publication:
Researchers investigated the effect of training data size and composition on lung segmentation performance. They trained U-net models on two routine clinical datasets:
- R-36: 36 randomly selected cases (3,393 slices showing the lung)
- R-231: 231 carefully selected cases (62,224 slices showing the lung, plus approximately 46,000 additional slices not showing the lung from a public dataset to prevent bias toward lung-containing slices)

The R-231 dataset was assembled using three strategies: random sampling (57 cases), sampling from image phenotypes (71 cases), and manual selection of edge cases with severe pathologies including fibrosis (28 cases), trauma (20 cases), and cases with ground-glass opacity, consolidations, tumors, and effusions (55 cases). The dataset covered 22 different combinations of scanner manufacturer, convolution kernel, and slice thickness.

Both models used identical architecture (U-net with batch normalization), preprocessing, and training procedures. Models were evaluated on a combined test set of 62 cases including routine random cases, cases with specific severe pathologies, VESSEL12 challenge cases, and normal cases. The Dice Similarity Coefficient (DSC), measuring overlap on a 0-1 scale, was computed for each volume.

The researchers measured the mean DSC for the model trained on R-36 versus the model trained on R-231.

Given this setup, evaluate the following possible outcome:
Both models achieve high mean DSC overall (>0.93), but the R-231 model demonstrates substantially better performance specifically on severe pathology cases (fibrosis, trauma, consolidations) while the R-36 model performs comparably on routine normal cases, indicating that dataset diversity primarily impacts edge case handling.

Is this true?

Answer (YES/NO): NO